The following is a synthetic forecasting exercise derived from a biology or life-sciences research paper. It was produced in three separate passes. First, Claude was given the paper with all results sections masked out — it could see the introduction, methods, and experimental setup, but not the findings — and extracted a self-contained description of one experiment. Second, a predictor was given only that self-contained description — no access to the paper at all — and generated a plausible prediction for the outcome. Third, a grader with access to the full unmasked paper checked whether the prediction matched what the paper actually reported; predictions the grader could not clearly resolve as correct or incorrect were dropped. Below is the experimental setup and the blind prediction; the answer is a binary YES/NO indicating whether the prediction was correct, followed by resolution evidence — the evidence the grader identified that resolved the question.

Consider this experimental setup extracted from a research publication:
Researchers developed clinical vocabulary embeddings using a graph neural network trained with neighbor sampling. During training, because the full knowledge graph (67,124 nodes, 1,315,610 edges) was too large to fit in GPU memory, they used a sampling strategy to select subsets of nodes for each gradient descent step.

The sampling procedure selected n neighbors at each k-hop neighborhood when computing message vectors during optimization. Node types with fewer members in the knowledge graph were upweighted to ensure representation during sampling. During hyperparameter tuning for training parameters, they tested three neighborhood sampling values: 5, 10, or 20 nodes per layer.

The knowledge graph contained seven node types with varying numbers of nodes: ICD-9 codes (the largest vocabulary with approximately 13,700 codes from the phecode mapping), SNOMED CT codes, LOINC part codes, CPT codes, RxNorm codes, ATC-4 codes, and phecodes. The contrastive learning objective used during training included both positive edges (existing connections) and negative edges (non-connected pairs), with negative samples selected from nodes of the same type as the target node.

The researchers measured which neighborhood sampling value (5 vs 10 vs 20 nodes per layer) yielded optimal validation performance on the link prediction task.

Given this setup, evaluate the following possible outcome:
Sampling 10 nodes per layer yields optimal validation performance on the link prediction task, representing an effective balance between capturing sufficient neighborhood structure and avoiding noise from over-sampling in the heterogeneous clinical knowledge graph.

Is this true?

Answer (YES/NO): NO